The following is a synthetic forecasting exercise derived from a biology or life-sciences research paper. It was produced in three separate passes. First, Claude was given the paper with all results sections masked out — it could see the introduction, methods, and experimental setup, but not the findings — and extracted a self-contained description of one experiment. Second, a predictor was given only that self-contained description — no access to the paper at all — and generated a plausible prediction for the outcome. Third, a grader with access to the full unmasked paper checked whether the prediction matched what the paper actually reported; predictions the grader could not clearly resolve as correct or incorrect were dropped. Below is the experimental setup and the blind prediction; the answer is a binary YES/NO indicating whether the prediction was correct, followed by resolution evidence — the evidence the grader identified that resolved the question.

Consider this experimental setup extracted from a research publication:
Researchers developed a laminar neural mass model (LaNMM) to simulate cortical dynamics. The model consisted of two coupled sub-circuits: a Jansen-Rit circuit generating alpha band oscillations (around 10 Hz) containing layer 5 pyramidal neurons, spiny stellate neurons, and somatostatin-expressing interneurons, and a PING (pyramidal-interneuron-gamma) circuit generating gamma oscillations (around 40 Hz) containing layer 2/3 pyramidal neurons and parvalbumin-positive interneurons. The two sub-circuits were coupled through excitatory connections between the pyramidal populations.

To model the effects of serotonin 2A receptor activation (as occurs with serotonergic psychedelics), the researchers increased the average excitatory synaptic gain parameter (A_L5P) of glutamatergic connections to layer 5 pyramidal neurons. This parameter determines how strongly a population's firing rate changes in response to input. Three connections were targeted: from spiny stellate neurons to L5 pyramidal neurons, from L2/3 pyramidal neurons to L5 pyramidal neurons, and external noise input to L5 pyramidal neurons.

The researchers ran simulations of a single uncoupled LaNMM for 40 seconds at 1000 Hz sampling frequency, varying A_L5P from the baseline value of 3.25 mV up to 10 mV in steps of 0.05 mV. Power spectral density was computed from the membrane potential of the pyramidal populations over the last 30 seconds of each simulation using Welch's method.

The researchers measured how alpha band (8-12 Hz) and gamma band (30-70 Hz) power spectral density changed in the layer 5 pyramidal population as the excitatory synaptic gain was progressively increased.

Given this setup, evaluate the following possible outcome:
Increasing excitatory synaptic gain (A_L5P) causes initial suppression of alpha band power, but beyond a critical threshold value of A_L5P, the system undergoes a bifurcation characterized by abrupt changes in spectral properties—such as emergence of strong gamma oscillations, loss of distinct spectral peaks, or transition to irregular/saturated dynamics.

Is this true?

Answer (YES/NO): NO